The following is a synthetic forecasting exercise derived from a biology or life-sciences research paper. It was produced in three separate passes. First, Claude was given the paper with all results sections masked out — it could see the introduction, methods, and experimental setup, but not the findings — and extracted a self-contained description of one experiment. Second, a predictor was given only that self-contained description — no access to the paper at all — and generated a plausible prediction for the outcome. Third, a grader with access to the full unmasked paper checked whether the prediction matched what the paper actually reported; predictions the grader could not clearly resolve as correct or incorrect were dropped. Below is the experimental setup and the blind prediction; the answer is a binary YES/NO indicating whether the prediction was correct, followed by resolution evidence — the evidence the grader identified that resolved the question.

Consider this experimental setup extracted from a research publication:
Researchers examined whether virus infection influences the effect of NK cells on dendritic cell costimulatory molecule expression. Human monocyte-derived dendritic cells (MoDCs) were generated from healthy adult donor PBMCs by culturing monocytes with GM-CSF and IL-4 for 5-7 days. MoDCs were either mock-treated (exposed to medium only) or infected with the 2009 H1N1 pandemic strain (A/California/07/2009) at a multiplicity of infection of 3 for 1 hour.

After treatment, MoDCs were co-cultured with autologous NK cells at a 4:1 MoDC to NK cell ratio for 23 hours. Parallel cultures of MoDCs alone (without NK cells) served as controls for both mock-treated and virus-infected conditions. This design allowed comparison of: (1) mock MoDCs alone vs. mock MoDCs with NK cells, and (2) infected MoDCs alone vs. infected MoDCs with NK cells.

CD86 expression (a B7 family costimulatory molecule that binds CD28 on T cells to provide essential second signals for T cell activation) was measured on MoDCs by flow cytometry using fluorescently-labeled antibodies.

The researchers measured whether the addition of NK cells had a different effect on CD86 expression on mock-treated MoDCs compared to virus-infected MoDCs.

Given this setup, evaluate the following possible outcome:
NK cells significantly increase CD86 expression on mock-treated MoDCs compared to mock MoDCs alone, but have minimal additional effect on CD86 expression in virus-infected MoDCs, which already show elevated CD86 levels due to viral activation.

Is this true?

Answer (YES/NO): NO